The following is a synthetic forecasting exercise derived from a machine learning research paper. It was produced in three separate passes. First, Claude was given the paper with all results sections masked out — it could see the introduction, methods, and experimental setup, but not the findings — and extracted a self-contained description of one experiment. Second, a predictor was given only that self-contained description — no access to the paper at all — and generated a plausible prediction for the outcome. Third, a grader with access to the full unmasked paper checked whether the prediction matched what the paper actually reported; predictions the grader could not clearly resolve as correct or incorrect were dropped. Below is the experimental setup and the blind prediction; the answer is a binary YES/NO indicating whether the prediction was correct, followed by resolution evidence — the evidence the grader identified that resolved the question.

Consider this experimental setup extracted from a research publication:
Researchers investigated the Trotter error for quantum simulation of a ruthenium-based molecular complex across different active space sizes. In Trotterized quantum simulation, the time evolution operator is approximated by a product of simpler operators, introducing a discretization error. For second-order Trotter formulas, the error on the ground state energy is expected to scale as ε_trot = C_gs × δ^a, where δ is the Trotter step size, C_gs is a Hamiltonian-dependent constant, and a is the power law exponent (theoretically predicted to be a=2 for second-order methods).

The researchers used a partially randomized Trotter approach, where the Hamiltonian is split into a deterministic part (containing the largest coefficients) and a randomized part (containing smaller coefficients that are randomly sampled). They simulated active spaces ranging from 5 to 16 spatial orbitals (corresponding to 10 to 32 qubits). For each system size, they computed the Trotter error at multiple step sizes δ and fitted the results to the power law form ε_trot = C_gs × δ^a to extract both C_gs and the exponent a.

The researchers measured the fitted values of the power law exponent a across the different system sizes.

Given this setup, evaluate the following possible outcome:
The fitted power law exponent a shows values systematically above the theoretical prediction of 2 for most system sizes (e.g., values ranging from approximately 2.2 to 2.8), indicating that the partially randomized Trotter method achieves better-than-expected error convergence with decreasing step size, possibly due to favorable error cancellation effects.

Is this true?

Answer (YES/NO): NO